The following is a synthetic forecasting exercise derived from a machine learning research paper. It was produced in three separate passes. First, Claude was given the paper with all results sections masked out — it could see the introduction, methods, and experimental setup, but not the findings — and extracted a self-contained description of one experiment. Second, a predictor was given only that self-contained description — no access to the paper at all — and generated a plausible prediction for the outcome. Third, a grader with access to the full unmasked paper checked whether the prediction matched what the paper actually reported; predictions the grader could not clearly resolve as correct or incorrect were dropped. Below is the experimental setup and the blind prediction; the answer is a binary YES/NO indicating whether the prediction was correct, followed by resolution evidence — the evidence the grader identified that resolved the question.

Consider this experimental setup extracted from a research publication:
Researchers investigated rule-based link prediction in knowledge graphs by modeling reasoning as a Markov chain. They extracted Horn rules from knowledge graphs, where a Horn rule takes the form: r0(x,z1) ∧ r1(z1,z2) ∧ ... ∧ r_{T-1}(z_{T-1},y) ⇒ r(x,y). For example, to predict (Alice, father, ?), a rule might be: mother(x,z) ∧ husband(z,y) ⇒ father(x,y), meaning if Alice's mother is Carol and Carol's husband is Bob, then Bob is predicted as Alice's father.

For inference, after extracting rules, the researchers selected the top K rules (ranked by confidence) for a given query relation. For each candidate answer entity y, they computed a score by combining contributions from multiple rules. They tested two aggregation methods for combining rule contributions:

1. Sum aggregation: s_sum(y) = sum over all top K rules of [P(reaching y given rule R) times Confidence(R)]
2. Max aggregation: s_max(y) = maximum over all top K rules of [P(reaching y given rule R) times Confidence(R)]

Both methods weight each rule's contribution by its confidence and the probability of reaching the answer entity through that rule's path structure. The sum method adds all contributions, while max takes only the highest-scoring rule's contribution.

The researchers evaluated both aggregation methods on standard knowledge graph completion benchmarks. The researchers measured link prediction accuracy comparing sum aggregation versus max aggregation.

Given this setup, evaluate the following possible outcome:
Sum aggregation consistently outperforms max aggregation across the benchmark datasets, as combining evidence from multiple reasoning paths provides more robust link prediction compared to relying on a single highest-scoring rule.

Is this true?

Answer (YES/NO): NO